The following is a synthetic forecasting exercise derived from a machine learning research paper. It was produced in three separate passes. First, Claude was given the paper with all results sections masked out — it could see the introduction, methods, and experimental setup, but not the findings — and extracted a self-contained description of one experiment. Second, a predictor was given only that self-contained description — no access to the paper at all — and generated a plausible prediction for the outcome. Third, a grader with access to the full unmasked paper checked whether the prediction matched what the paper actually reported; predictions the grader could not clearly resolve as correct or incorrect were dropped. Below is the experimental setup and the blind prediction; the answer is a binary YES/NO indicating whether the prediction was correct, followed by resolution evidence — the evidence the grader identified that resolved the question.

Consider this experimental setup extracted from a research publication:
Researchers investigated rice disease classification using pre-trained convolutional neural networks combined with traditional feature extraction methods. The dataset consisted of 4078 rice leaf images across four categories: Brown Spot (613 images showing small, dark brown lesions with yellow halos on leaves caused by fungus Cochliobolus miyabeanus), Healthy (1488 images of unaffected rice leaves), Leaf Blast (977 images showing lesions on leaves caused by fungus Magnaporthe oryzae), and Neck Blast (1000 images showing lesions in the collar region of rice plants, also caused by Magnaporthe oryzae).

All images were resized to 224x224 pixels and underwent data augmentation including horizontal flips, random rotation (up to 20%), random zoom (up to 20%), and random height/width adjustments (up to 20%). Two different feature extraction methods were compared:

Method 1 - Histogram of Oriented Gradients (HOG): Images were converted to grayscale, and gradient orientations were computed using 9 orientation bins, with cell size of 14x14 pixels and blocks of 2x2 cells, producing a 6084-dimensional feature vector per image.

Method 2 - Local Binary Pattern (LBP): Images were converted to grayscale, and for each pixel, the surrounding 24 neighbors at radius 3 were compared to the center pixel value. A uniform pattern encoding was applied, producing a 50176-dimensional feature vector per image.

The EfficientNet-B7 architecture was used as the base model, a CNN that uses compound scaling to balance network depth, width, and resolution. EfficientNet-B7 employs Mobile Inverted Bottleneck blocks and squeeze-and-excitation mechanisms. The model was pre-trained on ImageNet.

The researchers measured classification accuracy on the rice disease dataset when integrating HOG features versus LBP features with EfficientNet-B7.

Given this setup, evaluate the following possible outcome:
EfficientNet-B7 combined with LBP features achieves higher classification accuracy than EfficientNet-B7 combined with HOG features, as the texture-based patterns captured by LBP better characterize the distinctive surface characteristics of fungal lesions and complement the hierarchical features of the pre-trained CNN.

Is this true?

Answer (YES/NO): NO